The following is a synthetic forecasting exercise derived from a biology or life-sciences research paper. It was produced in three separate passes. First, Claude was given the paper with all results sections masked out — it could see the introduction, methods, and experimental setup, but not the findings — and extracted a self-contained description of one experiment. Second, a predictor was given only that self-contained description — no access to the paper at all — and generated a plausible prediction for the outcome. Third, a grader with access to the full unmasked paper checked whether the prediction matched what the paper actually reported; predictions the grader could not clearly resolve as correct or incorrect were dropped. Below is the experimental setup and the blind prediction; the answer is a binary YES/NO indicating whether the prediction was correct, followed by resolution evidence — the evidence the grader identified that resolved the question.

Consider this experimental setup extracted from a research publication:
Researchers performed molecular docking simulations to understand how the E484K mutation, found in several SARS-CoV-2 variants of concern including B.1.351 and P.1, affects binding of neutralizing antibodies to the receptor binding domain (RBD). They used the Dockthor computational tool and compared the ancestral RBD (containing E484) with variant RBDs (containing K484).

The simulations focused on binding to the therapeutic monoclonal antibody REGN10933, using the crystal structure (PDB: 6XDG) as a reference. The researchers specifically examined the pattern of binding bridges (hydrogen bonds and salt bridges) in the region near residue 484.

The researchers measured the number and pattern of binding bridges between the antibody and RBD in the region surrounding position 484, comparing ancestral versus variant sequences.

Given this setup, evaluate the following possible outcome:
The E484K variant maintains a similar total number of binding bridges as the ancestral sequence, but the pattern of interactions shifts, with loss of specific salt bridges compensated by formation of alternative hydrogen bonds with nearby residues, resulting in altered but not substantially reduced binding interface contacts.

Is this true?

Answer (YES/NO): NO